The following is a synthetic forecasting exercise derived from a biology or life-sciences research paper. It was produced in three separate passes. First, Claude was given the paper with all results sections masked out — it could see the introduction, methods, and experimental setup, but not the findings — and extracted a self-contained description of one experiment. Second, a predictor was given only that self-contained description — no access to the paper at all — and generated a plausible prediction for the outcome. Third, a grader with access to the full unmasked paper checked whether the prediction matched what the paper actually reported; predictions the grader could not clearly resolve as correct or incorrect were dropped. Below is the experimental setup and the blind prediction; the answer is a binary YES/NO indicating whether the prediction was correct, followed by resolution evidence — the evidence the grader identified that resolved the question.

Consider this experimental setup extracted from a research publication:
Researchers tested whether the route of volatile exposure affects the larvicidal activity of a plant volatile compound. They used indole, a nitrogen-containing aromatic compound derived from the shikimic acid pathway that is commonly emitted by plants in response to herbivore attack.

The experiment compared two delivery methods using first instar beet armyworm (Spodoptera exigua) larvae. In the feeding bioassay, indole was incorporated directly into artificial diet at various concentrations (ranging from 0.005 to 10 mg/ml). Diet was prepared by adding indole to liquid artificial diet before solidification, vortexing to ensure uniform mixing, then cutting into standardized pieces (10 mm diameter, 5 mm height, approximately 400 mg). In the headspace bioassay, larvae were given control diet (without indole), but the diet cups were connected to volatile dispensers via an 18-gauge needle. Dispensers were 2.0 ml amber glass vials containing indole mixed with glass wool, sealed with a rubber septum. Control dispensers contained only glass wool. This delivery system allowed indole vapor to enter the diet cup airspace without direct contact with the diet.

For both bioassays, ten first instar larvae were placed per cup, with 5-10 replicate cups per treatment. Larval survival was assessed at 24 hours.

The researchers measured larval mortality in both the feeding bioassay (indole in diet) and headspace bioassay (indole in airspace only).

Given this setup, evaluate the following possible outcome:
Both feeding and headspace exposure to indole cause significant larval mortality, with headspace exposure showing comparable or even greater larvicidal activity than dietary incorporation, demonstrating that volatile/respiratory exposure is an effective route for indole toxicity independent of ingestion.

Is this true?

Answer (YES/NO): NO